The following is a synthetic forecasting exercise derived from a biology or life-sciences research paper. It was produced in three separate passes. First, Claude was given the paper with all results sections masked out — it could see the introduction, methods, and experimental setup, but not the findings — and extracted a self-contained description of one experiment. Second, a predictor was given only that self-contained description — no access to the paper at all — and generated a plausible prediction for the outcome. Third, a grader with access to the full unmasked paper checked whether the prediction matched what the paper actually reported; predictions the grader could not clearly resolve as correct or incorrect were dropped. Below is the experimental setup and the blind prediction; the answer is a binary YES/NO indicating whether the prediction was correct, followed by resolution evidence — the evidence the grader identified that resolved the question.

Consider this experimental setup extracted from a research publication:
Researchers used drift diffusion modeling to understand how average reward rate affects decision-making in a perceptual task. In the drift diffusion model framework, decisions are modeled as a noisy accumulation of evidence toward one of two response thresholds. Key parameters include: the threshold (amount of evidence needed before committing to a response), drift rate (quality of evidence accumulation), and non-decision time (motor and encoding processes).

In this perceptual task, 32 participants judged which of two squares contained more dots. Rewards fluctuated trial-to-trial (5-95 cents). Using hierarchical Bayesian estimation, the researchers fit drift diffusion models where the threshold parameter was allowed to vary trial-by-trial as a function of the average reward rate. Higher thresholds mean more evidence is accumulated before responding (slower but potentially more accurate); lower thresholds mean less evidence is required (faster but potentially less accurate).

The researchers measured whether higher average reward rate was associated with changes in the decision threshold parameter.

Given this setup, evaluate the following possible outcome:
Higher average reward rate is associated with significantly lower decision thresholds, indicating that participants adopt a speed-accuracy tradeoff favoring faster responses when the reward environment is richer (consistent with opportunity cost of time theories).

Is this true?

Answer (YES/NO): YES